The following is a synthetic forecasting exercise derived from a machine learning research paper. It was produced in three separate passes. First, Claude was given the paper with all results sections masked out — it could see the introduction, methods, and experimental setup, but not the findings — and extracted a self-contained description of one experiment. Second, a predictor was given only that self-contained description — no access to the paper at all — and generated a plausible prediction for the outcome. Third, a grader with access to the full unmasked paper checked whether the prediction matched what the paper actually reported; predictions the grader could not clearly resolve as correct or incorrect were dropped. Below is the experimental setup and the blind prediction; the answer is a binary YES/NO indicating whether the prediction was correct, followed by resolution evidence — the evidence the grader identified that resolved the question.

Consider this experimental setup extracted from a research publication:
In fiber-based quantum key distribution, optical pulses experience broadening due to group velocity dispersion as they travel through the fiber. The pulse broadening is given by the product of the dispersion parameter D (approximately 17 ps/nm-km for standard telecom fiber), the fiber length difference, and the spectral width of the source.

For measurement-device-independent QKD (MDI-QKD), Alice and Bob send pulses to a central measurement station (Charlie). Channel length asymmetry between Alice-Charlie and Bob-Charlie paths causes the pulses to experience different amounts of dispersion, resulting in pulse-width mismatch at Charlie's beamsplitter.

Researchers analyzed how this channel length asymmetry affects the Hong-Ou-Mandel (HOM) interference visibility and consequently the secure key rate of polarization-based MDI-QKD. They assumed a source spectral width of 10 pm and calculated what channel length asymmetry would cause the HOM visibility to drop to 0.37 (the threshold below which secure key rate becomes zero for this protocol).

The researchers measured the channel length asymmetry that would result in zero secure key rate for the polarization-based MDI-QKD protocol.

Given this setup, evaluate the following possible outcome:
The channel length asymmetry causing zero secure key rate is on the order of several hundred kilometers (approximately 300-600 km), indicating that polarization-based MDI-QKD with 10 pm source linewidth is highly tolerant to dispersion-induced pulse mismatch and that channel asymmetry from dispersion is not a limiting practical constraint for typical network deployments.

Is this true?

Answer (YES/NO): NO